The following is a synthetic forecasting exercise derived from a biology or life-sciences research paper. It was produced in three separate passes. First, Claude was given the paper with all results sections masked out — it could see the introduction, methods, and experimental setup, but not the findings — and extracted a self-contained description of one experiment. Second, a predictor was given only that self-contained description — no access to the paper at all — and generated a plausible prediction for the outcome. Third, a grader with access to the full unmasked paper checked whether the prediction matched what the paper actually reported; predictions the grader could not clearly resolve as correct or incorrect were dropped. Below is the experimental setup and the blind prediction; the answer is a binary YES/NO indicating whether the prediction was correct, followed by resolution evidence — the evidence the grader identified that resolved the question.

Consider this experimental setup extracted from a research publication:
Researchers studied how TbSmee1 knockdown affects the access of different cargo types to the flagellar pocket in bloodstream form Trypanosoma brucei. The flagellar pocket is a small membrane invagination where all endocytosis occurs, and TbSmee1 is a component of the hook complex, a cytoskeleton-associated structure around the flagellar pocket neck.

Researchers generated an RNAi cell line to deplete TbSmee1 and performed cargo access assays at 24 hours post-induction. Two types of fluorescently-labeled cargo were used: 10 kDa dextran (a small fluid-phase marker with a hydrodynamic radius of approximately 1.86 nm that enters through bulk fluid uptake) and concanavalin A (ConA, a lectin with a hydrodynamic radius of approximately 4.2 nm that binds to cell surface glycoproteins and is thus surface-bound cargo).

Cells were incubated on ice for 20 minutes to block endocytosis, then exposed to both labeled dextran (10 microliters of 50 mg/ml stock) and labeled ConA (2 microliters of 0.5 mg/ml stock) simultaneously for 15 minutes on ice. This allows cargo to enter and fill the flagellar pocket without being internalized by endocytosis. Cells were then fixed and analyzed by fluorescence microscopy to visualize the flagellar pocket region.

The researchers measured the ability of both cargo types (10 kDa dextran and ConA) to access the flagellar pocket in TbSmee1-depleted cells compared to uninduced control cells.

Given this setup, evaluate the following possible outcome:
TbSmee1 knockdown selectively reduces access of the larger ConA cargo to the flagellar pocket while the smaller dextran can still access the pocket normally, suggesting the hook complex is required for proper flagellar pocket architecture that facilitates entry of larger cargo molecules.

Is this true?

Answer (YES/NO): YES